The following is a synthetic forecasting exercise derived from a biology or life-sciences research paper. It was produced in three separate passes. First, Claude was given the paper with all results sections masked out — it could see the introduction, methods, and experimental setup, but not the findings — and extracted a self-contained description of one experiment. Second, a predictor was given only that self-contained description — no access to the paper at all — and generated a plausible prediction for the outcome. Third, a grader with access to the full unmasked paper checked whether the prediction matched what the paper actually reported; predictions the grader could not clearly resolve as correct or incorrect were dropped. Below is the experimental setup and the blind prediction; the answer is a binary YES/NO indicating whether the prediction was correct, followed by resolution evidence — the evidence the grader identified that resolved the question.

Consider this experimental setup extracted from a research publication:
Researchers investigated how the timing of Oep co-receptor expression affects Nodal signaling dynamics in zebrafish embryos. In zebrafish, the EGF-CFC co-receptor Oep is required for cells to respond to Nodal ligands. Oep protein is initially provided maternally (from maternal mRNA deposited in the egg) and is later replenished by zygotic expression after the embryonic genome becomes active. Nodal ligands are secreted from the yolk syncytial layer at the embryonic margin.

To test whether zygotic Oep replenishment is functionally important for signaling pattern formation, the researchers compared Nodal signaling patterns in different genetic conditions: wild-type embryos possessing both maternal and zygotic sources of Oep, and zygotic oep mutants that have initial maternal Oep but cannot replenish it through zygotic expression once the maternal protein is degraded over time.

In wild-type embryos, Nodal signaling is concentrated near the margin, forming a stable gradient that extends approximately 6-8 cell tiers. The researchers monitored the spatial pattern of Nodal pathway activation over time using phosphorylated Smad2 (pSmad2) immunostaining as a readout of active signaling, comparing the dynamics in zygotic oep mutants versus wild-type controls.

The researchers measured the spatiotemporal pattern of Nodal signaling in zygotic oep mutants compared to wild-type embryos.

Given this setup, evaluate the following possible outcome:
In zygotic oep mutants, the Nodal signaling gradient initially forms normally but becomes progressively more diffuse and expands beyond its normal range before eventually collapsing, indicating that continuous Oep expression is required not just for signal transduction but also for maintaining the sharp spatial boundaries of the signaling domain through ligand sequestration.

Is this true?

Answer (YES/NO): NO